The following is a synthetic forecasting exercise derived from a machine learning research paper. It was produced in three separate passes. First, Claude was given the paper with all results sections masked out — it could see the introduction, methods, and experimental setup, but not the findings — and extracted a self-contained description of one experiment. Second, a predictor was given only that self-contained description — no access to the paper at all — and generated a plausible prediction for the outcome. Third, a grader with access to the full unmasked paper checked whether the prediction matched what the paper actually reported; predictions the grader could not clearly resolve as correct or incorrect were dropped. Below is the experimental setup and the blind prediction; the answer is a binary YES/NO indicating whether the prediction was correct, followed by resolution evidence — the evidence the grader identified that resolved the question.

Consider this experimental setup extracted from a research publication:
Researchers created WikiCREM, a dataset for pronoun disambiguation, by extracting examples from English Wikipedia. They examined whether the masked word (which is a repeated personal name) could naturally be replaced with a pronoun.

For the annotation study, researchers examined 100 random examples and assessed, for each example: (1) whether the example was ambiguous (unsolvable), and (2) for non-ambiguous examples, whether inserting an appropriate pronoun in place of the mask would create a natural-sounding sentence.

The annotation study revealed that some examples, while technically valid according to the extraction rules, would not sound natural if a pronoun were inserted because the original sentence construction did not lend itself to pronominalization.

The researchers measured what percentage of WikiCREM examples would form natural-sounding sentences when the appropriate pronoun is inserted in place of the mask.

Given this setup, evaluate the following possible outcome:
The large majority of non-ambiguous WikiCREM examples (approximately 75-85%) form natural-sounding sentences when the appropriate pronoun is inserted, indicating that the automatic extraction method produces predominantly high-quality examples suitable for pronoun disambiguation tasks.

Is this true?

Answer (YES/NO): NO